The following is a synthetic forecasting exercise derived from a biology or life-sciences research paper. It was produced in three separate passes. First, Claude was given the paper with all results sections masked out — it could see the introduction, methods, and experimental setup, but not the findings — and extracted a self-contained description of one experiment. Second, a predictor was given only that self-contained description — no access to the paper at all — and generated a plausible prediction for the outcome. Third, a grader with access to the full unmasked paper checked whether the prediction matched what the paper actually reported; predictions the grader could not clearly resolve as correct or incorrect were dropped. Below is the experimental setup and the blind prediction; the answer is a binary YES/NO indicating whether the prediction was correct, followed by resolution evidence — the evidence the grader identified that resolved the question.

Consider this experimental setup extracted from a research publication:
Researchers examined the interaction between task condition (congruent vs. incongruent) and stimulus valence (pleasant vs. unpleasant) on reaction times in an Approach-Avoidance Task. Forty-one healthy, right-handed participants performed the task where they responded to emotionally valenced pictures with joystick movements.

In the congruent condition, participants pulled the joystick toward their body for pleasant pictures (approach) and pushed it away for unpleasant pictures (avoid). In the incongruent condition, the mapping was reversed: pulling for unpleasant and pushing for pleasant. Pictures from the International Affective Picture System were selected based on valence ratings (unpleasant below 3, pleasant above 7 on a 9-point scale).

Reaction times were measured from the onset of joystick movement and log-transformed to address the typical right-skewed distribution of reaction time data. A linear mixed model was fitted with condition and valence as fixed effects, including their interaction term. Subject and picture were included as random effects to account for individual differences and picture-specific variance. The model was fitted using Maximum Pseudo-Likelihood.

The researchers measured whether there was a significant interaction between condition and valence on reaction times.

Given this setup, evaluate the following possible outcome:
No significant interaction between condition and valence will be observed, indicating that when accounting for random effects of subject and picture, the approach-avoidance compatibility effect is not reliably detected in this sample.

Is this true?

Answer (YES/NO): NO